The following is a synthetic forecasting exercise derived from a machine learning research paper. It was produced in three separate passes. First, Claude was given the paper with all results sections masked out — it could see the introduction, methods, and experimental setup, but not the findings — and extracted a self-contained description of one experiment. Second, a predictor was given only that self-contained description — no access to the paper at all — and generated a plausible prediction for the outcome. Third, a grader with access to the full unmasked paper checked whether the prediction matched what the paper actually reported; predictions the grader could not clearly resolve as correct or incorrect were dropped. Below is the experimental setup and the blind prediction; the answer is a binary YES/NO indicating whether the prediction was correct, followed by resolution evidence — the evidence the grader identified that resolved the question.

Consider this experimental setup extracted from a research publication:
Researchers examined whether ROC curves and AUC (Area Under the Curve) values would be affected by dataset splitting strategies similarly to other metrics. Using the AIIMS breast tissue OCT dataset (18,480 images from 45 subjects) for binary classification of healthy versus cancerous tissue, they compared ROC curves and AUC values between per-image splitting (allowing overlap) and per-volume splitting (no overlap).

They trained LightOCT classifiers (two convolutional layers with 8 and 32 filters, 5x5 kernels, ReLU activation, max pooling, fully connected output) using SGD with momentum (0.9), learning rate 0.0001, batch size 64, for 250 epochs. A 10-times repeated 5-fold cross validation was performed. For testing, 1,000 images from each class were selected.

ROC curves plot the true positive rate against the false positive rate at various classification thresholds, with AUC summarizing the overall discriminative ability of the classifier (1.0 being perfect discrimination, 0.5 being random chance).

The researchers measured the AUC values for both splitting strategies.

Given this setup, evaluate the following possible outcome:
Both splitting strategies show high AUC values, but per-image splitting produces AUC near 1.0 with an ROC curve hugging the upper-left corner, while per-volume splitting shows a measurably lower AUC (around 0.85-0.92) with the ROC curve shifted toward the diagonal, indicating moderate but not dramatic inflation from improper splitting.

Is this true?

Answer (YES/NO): NO